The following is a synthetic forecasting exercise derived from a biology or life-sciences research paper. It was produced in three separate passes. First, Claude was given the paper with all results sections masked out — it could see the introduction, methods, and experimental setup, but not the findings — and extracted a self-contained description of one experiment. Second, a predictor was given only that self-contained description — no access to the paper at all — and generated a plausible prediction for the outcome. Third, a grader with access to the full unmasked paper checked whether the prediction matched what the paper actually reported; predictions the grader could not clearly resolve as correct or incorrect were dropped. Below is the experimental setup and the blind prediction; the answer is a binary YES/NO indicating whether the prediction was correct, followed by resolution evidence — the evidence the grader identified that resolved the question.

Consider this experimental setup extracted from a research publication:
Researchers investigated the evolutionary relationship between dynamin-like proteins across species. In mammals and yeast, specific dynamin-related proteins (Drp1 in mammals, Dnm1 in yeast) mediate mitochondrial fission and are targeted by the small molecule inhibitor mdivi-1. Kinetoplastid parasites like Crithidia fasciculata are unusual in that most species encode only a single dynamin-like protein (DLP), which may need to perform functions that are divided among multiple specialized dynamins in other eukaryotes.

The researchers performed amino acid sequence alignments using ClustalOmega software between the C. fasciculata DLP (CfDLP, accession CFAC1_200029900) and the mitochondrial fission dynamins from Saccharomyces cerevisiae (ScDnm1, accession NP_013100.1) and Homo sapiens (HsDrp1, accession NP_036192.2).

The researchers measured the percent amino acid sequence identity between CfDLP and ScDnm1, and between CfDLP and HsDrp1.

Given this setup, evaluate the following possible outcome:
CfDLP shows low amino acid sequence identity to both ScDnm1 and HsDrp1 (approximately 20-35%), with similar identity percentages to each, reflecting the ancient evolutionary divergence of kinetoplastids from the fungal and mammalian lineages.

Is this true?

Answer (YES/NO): NO